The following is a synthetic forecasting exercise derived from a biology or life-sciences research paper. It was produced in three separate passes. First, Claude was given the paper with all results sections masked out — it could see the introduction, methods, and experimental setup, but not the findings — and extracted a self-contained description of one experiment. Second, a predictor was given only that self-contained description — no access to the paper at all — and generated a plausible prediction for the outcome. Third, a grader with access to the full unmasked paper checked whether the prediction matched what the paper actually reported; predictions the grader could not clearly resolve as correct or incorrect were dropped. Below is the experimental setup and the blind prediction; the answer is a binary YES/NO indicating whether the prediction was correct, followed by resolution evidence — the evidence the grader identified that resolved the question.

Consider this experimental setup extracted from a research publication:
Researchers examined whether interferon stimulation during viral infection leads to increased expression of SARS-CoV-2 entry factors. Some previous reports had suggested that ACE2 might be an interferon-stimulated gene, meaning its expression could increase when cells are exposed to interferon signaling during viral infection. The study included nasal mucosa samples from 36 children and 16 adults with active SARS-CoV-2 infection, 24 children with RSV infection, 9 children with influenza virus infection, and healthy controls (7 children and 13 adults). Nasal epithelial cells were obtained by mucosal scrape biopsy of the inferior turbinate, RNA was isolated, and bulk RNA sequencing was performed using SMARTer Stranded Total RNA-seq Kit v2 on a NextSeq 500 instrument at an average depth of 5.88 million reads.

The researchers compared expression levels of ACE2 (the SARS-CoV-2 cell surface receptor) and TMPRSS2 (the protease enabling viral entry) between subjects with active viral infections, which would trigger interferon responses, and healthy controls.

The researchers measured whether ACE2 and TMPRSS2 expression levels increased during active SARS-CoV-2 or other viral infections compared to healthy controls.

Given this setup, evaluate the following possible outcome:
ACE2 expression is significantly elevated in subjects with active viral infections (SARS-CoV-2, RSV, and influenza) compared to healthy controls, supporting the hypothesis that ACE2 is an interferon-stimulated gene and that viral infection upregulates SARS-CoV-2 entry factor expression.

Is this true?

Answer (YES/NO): NO